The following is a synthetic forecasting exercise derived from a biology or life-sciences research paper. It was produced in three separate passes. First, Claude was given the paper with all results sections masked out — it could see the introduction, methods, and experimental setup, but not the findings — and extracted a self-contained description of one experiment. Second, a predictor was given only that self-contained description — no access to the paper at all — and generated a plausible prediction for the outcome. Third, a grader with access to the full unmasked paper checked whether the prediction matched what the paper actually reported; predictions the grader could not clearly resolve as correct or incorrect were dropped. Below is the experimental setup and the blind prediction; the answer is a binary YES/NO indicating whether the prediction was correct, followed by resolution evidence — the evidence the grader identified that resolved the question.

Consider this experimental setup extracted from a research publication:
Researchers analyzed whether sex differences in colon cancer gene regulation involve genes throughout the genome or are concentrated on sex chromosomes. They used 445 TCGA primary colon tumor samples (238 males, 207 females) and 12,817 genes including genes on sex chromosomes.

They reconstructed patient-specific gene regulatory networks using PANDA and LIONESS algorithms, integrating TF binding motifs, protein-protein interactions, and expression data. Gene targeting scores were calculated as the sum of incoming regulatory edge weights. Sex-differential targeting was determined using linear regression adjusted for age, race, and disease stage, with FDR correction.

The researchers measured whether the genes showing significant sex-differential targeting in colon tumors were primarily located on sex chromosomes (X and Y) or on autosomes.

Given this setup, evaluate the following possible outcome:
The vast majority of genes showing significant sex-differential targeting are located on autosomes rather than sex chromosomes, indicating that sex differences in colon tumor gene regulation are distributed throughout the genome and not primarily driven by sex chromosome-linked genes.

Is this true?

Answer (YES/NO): YES